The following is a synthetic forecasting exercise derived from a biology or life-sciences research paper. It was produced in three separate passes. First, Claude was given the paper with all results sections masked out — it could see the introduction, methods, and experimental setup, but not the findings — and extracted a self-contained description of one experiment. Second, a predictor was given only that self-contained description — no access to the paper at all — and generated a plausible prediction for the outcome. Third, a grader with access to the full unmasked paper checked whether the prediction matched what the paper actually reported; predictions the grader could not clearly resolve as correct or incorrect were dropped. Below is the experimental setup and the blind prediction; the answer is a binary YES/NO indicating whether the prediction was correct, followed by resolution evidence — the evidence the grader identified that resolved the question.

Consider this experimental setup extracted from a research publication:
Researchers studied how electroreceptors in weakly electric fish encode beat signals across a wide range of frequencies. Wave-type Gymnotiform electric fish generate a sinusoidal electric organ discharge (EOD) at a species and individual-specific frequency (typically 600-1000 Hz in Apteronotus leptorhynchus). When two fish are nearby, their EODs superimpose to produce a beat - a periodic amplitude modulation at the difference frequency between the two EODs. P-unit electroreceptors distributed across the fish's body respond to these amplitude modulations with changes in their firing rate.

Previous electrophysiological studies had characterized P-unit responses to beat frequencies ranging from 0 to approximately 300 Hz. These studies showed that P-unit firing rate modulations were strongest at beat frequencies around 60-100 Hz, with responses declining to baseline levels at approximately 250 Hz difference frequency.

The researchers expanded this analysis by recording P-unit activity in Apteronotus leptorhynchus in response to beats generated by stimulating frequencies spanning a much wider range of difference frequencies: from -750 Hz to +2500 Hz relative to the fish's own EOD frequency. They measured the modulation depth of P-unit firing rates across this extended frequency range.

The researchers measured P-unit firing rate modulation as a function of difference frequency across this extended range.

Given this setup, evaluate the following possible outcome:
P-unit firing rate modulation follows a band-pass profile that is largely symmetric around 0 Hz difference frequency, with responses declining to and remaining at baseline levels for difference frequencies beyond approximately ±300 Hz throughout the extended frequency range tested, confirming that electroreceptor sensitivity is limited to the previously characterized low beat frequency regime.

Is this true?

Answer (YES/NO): NO